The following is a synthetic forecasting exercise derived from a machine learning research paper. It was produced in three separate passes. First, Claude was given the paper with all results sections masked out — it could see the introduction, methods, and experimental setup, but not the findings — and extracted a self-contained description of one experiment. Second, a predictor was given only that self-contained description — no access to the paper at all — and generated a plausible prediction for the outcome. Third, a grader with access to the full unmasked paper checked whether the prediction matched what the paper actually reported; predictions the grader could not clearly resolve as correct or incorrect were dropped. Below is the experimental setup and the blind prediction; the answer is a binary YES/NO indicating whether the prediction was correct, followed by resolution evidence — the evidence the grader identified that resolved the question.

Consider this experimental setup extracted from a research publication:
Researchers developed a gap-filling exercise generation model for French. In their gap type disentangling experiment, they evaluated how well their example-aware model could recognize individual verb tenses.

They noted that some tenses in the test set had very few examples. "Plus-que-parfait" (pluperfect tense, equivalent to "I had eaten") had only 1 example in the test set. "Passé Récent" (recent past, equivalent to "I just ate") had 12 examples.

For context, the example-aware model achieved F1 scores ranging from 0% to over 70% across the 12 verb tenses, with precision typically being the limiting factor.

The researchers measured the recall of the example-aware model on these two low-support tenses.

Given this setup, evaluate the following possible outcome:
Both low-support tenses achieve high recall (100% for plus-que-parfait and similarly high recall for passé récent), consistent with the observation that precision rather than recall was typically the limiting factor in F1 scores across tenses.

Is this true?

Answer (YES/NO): YES